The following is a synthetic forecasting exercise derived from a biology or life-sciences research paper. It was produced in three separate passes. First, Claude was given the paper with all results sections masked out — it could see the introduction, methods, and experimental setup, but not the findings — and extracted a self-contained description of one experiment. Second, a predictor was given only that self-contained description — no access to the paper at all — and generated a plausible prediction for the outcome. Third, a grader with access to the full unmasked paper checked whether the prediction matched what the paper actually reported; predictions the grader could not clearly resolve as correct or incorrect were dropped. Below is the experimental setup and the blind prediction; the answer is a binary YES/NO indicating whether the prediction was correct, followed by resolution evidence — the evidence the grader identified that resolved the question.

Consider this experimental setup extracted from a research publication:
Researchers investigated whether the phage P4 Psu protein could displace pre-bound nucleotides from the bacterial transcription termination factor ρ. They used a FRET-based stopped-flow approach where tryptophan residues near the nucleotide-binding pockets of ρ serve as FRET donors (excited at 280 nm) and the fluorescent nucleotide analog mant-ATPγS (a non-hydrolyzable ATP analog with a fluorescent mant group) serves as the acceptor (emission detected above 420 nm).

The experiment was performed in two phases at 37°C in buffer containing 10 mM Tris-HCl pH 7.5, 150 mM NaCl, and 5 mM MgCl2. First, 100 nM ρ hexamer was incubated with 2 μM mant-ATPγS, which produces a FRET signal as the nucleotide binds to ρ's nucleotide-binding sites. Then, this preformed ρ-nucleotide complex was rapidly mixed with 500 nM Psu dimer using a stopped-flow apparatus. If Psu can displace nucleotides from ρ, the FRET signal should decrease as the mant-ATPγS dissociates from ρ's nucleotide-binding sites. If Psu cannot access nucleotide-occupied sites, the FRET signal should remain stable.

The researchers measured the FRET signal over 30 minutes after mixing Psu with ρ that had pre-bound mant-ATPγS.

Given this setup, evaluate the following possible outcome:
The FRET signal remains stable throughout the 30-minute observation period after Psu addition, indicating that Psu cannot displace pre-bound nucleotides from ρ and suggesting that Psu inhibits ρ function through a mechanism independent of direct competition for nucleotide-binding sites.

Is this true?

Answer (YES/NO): NO